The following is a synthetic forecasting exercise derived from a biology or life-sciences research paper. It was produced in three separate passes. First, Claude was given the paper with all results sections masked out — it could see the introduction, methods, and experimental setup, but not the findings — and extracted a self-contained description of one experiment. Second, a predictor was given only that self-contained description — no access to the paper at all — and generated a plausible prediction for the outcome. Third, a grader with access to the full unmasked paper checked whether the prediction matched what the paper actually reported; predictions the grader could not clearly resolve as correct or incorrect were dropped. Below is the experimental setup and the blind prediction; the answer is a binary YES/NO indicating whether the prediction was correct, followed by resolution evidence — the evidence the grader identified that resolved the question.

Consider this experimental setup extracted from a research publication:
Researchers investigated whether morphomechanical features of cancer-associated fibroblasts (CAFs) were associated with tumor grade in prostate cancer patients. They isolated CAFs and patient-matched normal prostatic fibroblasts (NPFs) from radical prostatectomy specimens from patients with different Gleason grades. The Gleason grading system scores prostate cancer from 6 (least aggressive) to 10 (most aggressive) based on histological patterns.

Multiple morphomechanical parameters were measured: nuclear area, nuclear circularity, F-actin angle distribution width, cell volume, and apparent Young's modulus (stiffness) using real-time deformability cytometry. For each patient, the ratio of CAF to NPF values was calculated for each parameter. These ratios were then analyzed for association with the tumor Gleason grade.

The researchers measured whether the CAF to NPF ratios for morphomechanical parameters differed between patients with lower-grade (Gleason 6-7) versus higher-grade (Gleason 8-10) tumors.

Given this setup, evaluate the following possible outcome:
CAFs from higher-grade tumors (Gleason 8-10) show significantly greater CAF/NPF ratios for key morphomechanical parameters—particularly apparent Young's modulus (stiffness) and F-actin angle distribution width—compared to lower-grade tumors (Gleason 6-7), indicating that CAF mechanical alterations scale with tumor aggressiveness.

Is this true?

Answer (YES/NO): NO